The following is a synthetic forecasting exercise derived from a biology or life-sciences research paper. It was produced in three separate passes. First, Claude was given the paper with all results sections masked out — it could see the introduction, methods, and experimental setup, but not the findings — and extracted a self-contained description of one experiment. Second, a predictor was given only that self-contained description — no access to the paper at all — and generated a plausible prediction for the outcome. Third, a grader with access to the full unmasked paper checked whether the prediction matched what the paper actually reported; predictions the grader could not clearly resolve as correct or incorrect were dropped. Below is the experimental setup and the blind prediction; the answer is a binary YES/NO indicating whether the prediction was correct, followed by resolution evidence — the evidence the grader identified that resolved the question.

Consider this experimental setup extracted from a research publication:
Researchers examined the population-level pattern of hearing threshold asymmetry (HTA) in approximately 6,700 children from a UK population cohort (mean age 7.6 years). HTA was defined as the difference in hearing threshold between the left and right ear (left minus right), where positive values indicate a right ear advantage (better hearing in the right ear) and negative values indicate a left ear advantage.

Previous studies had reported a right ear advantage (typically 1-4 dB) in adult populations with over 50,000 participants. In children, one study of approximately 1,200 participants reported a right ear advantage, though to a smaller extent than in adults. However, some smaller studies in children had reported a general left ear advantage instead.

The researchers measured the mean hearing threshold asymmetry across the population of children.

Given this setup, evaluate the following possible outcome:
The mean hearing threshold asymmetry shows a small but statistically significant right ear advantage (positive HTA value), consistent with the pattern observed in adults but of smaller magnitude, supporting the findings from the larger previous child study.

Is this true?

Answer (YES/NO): NO